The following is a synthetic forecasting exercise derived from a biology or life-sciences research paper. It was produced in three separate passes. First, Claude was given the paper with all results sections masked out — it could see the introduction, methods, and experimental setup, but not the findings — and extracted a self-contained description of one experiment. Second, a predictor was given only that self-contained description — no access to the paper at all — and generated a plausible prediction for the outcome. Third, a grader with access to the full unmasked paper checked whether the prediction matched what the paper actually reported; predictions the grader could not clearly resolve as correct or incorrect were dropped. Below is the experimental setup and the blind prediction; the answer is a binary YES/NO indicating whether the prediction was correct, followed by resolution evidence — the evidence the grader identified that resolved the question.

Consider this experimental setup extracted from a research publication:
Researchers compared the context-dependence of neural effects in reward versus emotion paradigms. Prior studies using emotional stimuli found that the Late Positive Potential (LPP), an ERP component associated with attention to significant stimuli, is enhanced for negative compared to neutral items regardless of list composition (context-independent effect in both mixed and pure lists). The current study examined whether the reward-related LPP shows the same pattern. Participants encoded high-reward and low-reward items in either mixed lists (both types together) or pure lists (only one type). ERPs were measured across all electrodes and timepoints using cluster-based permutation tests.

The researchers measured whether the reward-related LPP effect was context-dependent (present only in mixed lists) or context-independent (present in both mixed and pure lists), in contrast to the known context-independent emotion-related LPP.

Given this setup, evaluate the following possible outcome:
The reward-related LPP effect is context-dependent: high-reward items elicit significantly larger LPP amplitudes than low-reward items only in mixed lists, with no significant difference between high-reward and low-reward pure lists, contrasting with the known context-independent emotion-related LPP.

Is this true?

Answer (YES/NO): YES